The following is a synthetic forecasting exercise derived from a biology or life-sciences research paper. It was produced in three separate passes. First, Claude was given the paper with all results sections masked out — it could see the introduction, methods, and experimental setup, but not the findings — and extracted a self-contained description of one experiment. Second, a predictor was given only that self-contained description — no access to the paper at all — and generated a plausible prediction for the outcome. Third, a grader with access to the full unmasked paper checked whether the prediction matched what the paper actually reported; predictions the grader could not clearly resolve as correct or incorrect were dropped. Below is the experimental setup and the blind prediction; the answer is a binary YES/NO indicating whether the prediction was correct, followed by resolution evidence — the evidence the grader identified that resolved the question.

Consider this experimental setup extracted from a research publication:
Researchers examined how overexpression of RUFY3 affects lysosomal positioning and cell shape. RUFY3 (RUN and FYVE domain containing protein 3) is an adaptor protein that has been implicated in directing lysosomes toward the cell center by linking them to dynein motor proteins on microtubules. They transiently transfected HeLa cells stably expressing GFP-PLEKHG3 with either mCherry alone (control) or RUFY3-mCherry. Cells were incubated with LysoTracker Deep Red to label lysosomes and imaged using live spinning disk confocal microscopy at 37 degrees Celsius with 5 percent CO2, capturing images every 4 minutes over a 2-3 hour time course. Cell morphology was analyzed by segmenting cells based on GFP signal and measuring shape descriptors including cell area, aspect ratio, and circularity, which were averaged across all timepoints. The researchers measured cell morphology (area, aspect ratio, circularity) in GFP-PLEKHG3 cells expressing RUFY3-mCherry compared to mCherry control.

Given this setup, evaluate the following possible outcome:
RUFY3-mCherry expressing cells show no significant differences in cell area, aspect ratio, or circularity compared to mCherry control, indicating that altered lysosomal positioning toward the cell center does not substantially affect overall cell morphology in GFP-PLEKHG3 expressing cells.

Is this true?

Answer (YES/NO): NO